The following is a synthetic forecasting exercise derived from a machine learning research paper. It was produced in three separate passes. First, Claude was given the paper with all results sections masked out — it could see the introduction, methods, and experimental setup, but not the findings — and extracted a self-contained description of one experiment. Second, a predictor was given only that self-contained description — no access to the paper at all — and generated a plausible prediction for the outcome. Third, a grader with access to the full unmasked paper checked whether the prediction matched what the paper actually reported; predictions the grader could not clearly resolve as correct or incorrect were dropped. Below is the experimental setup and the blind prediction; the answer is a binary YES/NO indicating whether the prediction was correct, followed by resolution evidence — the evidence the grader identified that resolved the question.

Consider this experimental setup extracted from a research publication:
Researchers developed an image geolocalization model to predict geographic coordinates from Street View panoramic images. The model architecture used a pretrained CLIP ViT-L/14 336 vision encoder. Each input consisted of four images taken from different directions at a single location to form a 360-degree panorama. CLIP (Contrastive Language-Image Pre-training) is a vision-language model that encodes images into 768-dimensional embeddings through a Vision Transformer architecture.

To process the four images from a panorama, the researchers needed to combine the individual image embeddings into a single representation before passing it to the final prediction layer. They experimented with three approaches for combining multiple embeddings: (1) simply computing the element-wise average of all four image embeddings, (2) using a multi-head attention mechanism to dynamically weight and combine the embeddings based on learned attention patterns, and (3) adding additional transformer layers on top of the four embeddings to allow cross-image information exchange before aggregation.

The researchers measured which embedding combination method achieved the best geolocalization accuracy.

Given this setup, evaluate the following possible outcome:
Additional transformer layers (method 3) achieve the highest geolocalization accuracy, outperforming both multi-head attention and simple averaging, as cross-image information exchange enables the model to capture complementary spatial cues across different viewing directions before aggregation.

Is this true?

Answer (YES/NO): NO